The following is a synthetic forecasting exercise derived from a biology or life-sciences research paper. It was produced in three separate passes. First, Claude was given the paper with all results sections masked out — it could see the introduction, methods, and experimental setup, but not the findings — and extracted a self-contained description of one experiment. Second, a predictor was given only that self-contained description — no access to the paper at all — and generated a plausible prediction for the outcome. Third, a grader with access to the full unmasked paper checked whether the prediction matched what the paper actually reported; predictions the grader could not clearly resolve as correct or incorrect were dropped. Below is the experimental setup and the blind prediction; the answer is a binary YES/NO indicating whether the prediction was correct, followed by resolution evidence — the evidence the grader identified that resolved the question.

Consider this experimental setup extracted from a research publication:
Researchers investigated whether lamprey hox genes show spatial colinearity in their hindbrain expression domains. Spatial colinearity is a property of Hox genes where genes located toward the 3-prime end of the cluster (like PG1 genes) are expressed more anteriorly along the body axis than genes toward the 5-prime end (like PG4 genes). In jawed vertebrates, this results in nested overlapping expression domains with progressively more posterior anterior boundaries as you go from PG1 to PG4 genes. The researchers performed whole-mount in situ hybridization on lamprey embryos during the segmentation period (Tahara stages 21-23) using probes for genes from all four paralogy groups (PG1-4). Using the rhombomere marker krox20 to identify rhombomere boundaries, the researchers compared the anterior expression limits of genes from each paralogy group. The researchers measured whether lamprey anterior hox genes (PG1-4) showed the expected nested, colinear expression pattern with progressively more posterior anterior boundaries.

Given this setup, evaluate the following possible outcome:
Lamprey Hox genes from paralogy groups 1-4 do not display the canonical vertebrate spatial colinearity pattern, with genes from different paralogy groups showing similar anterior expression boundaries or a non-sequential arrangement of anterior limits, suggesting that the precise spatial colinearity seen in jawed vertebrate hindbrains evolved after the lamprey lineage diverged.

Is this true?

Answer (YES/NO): NO